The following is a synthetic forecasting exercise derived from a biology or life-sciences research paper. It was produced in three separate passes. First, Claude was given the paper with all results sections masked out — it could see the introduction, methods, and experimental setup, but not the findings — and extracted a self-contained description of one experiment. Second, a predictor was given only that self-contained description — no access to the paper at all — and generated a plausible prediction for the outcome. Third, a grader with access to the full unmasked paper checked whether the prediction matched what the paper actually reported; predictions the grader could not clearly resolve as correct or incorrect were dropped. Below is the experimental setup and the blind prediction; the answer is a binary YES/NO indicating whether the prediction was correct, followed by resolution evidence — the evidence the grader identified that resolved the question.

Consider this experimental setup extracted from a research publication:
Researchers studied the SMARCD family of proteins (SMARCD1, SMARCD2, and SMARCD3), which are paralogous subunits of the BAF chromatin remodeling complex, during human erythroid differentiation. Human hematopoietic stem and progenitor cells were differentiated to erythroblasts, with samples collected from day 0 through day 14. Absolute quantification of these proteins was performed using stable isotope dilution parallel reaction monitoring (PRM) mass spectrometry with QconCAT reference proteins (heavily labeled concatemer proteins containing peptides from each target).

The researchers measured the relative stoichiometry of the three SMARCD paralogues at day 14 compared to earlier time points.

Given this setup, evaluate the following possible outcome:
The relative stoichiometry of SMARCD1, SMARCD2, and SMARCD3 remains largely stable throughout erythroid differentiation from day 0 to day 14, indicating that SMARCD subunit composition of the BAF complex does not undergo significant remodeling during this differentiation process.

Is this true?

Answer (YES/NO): NO